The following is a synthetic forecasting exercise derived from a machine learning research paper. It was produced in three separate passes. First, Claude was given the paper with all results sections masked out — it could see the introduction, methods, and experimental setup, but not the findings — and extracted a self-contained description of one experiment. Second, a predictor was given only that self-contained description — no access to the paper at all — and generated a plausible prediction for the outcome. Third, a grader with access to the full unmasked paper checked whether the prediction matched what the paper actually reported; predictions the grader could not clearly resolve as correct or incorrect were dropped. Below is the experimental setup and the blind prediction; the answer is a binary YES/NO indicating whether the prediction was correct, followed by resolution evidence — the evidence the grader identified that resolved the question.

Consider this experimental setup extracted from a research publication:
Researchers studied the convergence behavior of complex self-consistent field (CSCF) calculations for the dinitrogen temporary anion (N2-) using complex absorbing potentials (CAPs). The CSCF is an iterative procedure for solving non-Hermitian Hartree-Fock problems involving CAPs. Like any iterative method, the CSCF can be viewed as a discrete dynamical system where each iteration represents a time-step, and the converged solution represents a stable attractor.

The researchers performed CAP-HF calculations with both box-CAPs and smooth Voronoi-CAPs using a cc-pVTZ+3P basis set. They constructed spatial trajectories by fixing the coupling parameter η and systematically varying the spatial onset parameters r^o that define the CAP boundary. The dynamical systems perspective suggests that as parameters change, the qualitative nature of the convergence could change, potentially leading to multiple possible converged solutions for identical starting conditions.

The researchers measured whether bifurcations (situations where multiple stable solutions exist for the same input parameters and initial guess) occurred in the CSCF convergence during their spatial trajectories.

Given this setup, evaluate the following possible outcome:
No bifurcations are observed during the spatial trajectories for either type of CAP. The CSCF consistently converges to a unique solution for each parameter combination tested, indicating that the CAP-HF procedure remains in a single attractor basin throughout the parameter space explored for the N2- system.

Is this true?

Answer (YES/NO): NO